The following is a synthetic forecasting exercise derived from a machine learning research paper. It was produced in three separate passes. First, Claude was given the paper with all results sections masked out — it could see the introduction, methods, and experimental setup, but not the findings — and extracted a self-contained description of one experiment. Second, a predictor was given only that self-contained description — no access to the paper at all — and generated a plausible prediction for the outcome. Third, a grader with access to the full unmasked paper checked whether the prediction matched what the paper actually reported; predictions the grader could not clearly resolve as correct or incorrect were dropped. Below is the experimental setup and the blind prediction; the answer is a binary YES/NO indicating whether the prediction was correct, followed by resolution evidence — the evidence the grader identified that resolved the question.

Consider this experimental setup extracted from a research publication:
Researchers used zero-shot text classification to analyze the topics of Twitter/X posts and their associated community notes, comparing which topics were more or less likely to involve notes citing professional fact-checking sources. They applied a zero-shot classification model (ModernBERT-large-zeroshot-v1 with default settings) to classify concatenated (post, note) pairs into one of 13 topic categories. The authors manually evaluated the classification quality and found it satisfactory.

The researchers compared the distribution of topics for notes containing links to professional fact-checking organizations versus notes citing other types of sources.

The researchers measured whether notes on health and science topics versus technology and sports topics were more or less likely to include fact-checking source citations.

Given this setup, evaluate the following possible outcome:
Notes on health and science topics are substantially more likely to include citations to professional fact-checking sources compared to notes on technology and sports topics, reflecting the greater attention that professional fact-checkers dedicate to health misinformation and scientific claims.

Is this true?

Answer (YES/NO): YES